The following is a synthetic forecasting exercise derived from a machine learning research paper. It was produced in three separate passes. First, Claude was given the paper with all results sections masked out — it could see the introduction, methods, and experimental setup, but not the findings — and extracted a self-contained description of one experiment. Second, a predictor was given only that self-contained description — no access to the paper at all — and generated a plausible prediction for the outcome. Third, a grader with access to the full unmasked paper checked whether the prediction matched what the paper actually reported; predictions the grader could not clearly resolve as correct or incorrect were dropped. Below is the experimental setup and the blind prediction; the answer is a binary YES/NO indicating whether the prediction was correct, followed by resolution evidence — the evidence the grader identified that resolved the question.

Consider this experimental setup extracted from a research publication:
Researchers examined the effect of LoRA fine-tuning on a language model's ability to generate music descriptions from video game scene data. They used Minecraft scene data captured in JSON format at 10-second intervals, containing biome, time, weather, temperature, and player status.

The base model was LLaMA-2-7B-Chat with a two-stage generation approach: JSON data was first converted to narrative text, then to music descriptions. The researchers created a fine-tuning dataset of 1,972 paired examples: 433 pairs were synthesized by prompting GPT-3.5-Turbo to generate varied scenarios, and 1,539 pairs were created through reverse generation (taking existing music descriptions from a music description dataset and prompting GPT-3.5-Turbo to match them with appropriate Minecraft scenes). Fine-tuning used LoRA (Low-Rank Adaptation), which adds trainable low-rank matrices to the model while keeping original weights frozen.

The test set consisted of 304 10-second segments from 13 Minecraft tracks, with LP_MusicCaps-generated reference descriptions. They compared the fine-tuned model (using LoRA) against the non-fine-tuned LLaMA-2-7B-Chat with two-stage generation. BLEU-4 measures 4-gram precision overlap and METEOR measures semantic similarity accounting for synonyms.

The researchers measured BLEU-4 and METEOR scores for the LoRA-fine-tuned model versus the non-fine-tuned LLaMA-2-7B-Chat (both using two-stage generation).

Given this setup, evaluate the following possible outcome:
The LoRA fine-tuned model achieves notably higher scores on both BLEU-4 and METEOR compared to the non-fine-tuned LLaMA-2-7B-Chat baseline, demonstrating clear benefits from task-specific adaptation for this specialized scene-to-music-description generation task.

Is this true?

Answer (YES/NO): NO